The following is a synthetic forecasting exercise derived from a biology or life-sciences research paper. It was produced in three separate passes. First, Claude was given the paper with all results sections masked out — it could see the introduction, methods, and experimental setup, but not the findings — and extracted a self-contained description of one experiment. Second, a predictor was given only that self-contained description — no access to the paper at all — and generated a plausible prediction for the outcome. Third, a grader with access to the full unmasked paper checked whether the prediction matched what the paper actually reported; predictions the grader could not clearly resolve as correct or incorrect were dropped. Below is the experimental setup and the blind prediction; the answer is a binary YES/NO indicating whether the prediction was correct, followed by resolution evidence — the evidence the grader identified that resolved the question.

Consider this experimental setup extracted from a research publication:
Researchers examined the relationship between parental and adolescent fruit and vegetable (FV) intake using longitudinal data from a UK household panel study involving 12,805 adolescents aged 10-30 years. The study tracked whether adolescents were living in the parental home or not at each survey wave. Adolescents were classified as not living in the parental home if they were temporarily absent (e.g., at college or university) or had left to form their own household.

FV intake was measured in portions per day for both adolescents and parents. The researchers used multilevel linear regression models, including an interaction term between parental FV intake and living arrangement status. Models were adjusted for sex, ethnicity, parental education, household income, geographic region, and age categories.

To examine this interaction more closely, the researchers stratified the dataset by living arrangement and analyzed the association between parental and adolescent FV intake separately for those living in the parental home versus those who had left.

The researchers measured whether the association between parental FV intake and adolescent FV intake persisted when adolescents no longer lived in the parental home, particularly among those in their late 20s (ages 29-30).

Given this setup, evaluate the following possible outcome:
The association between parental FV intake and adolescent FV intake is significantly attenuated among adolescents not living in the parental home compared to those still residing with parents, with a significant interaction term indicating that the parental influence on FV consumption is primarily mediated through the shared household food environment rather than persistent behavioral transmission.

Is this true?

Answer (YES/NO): NO